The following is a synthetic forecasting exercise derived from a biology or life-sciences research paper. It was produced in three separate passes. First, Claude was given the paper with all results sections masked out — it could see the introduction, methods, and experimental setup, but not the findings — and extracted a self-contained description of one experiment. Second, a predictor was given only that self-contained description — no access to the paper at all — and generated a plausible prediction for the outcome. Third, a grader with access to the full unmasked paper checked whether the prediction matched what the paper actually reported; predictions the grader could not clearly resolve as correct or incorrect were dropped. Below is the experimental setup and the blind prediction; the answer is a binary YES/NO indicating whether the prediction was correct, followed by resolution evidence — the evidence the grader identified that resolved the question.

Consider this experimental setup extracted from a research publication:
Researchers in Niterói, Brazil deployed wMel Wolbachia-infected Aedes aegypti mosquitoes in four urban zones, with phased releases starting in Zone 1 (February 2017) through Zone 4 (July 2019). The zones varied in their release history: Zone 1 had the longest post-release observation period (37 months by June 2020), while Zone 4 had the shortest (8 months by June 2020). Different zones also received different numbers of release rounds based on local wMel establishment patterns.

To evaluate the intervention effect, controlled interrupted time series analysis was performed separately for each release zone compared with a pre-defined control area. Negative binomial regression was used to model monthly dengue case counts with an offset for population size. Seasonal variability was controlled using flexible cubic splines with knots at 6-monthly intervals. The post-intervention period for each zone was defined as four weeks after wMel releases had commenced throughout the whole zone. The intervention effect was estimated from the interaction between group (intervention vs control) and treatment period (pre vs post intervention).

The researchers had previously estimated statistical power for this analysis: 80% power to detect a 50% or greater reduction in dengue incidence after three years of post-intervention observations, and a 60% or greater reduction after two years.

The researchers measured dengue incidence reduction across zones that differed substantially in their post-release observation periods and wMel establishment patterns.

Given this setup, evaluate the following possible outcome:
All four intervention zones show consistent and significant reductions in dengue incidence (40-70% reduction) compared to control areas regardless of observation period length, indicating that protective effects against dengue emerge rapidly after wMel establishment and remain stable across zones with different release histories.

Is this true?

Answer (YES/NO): NO